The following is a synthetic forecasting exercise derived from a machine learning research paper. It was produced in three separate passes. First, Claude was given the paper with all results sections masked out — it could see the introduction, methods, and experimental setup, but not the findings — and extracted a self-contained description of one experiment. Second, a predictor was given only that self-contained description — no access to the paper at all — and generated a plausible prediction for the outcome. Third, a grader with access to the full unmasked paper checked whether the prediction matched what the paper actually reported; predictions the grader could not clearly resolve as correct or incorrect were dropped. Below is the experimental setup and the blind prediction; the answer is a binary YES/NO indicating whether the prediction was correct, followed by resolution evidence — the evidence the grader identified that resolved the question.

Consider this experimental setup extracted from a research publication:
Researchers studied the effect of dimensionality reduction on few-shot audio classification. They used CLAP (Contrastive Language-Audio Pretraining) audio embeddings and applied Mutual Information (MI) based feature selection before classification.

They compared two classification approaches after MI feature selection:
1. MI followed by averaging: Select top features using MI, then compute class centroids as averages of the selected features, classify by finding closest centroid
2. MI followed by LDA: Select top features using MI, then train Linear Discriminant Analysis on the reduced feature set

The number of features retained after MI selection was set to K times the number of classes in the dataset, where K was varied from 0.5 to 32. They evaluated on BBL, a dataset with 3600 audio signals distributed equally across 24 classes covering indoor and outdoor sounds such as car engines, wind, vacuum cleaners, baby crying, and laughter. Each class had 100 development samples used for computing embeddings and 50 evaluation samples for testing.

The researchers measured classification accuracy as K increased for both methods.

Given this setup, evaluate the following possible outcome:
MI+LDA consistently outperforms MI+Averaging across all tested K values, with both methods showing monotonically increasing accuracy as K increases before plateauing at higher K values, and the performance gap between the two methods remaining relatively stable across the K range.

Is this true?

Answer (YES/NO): NO